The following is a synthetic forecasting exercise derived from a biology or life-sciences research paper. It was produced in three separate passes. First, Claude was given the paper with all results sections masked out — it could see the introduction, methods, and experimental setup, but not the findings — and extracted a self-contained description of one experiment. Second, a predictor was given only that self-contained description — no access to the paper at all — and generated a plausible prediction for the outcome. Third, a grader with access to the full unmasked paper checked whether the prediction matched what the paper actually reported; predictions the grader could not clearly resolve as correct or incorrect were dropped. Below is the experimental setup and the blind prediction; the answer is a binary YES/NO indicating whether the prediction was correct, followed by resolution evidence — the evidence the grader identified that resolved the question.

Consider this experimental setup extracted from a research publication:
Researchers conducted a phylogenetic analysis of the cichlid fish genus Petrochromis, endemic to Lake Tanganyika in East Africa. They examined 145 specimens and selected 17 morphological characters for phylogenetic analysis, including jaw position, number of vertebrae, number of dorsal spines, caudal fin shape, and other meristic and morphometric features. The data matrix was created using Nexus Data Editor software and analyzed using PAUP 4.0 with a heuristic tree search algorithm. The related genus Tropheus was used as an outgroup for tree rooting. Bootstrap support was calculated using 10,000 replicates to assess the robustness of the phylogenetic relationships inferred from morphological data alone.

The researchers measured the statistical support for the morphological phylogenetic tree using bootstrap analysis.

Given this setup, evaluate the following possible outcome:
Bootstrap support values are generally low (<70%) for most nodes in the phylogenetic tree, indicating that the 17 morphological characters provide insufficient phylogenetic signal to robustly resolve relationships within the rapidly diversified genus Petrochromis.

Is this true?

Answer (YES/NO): YES